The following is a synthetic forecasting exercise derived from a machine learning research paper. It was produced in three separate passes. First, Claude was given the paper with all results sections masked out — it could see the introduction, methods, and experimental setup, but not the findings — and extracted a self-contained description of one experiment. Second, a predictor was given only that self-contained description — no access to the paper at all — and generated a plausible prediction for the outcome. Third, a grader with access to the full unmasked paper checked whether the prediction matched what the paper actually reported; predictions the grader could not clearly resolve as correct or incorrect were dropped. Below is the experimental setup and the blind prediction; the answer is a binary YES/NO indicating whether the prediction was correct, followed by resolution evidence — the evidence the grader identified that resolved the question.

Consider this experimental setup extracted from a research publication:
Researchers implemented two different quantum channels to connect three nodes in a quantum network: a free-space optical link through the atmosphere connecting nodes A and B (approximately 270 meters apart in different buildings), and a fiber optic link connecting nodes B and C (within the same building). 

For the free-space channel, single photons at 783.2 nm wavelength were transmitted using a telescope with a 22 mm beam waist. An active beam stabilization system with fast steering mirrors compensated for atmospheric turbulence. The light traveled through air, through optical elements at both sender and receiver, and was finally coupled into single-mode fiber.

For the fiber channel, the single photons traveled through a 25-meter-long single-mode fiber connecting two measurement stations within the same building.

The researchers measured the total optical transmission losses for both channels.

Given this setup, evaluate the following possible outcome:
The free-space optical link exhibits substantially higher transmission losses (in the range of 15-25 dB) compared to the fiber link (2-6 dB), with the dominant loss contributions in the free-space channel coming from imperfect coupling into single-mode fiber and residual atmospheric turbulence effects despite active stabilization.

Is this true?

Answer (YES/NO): NO